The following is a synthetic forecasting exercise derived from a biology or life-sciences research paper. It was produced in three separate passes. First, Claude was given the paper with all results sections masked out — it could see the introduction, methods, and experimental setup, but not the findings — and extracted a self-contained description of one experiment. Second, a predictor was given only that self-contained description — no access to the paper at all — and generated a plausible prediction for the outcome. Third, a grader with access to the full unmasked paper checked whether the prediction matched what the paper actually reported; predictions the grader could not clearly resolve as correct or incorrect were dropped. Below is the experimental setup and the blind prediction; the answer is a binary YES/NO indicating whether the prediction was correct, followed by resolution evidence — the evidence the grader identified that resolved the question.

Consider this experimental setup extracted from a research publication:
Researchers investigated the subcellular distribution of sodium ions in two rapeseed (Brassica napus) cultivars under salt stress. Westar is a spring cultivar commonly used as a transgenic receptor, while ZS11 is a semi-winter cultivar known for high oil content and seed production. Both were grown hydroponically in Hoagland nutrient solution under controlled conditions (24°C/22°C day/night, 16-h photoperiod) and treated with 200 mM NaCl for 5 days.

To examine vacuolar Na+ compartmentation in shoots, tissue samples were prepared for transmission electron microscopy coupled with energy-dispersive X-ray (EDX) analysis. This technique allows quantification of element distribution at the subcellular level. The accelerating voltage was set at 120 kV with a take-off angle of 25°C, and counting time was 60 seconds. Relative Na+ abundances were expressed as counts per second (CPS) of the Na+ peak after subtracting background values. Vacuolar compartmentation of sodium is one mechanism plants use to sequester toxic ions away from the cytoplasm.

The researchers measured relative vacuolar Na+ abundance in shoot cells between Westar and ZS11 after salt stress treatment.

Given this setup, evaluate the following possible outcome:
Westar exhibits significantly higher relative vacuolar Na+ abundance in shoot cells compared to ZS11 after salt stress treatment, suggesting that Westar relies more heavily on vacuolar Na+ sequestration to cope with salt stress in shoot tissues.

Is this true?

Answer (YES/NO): NO